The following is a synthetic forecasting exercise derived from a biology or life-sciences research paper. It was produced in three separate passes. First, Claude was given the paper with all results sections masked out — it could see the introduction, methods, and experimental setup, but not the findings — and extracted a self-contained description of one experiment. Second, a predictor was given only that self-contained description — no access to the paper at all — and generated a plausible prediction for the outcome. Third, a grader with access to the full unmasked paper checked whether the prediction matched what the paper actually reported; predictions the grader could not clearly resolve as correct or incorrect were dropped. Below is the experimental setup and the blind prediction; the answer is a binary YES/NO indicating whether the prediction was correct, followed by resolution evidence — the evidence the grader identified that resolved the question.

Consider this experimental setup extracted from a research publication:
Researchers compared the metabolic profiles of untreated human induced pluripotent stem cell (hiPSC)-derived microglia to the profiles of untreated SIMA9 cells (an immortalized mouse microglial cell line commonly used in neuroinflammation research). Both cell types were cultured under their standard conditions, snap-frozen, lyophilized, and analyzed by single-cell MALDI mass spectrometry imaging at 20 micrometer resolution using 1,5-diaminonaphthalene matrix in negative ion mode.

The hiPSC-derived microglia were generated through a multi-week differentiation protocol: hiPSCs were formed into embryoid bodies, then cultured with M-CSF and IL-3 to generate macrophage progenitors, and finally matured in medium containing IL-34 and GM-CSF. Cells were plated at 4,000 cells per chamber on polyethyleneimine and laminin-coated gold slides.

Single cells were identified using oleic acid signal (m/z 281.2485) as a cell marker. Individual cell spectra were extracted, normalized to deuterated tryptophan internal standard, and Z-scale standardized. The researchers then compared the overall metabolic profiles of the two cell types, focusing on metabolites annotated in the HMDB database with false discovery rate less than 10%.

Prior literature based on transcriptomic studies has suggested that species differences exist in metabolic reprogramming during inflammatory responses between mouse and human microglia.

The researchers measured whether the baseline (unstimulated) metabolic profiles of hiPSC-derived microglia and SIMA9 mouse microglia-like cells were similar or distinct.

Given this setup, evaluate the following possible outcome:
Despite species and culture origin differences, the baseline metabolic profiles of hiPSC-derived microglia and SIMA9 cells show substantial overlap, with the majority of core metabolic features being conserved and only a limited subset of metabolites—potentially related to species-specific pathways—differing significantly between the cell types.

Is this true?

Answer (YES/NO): NO